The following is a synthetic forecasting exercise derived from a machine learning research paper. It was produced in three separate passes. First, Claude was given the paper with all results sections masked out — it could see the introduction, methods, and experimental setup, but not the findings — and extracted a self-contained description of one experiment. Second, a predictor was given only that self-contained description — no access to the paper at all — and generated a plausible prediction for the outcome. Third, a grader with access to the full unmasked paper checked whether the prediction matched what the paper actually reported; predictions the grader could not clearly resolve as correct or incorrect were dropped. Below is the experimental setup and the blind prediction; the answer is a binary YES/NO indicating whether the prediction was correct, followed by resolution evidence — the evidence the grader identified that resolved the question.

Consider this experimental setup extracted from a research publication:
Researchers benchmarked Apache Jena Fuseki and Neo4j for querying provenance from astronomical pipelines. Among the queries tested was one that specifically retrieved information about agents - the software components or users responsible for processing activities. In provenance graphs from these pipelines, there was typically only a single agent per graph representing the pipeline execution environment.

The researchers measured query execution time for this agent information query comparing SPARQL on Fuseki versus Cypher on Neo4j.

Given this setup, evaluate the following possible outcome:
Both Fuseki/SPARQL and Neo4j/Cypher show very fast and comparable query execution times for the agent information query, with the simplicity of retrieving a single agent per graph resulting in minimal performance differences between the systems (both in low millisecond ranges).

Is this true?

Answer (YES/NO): NO